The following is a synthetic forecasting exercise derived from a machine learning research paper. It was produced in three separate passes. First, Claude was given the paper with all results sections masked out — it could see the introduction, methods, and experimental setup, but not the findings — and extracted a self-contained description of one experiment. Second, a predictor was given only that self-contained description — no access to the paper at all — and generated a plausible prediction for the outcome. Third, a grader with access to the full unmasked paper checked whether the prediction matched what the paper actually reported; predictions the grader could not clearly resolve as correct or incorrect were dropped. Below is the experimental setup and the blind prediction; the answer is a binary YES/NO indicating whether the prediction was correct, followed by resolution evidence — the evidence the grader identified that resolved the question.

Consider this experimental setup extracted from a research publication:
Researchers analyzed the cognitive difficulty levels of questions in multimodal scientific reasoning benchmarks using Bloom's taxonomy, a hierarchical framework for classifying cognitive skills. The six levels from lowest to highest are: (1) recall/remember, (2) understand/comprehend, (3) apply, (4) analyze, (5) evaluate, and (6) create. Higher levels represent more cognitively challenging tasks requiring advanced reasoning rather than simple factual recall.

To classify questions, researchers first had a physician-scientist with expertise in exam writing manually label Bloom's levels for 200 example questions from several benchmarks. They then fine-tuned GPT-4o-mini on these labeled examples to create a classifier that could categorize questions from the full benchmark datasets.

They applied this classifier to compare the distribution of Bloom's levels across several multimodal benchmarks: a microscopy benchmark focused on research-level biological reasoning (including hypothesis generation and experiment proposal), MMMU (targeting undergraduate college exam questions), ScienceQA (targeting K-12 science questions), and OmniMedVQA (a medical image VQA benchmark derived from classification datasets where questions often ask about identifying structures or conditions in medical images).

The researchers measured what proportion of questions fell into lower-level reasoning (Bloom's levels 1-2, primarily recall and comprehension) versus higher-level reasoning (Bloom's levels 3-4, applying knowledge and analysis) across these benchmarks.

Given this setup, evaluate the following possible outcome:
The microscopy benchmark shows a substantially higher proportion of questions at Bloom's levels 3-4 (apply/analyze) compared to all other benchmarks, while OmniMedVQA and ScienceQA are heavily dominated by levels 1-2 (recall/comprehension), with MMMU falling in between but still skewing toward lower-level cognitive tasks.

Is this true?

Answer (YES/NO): NO